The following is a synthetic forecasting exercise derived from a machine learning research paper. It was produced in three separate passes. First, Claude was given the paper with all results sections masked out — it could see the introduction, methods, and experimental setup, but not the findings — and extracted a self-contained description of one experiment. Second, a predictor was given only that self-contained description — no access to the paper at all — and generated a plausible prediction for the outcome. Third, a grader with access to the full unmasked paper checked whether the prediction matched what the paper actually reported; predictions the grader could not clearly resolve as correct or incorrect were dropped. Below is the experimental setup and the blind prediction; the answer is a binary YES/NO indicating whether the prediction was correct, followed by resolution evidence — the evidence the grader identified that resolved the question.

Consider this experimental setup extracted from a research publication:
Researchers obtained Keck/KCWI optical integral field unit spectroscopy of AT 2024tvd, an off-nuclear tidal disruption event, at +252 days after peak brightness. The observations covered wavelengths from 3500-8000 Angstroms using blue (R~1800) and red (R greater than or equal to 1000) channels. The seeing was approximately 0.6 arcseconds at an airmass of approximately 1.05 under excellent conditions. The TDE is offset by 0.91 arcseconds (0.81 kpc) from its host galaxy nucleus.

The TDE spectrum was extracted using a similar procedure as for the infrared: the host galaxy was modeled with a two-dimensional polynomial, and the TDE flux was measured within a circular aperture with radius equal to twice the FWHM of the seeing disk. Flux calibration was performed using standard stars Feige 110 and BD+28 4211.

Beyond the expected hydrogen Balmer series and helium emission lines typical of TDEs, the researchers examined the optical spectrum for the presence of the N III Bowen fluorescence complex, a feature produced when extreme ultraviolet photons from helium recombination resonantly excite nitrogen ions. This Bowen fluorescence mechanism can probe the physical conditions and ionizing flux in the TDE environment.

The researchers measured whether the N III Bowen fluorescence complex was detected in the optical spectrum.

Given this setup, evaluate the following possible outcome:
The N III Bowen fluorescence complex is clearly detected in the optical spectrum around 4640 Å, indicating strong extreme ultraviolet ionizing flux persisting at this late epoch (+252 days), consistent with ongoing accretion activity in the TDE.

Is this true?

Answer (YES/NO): YES